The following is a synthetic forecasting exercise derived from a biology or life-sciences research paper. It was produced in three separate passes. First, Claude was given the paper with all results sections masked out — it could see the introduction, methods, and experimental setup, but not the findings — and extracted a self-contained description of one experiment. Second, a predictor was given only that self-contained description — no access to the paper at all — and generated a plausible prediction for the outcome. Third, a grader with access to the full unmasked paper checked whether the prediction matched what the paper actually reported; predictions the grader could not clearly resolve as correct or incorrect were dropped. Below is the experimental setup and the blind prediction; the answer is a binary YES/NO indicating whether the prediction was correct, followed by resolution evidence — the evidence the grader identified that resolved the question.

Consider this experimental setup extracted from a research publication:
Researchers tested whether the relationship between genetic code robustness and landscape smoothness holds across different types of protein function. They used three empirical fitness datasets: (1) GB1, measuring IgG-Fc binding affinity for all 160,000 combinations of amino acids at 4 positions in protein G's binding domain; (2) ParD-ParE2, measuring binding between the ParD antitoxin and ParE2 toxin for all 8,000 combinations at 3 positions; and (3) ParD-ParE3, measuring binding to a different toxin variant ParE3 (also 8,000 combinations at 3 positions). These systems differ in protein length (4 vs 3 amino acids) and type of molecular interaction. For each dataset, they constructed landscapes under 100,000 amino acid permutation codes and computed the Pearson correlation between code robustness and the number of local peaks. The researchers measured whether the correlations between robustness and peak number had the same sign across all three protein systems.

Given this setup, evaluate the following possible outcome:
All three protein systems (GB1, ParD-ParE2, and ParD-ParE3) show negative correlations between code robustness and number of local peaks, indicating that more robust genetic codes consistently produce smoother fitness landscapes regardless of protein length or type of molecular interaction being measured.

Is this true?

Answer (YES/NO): YES